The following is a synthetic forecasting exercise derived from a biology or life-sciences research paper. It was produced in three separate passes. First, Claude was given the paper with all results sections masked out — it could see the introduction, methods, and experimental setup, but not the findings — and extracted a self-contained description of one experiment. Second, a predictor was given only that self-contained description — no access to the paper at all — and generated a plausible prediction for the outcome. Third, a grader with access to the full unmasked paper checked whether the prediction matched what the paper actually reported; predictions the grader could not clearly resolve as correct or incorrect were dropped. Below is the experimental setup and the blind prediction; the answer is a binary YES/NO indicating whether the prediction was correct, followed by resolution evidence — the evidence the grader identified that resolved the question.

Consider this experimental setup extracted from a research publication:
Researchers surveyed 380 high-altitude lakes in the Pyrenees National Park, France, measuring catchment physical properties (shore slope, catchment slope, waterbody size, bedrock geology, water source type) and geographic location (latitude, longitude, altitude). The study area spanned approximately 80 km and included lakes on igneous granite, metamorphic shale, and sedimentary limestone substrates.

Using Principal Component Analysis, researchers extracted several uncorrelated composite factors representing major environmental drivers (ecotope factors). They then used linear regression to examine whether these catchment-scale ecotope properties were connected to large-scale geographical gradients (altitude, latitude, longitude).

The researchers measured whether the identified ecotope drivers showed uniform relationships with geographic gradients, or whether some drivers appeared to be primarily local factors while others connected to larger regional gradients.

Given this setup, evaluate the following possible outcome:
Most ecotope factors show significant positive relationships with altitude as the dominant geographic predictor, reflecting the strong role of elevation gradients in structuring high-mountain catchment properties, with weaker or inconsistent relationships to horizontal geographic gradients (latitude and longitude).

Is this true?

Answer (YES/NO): NO